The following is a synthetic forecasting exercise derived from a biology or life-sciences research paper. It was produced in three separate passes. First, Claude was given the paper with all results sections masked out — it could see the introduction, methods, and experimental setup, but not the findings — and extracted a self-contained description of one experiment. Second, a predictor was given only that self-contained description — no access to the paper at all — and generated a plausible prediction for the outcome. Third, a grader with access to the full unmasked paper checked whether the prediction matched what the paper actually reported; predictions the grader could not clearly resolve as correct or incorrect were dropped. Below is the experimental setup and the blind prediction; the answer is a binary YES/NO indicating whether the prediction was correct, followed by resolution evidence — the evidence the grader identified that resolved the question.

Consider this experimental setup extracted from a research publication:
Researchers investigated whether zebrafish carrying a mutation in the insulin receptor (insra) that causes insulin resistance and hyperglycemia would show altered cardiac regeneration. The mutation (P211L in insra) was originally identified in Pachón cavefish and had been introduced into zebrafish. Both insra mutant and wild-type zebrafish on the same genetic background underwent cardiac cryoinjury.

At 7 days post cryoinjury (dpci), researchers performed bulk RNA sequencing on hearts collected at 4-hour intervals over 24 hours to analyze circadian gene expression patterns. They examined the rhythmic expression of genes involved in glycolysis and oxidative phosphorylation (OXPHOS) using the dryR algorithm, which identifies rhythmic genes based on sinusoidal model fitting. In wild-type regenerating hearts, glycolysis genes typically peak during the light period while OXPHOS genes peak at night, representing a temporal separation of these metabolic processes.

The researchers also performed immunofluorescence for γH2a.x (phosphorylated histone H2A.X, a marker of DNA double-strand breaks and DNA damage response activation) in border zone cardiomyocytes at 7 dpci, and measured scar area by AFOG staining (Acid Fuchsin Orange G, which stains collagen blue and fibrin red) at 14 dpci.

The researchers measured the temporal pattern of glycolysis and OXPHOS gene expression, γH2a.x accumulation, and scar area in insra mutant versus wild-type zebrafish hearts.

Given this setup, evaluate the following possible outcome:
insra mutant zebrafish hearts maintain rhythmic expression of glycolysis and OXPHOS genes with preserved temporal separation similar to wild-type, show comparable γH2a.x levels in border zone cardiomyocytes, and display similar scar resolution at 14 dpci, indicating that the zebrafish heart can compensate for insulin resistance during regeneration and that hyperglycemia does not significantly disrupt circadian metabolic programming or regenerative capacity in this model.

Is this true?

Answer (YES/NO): NO